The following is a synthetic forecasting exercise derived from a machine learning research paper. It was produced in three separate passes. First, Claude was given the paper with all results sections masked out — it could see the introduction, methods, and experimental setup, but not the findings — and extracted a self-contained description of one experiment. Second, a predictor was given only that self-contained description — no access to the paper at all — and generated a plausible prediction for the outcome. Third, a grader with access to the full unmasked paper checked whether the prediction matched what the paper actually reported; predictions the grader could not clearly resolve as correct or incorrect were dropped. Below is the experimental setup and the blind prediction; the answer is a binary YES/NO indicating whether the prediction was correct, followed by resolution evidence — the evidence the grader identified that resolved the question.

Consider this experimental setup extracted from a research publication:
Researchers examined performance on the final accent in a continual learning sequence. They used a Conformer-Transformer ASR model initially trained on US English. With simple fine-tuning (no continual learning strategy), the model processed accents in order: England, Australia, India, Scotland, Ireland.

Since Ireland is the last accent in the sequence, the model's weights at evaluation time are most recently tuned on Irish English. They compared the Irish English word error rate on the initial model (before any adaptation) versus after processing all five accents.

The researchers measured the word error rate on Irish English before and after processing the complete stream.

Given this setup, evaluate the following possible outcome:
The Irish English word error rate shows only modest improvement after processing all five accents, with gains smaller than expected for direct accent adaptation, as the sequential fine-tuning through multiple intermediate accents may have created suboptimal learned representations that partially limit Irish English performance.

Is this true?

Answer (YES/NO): NO